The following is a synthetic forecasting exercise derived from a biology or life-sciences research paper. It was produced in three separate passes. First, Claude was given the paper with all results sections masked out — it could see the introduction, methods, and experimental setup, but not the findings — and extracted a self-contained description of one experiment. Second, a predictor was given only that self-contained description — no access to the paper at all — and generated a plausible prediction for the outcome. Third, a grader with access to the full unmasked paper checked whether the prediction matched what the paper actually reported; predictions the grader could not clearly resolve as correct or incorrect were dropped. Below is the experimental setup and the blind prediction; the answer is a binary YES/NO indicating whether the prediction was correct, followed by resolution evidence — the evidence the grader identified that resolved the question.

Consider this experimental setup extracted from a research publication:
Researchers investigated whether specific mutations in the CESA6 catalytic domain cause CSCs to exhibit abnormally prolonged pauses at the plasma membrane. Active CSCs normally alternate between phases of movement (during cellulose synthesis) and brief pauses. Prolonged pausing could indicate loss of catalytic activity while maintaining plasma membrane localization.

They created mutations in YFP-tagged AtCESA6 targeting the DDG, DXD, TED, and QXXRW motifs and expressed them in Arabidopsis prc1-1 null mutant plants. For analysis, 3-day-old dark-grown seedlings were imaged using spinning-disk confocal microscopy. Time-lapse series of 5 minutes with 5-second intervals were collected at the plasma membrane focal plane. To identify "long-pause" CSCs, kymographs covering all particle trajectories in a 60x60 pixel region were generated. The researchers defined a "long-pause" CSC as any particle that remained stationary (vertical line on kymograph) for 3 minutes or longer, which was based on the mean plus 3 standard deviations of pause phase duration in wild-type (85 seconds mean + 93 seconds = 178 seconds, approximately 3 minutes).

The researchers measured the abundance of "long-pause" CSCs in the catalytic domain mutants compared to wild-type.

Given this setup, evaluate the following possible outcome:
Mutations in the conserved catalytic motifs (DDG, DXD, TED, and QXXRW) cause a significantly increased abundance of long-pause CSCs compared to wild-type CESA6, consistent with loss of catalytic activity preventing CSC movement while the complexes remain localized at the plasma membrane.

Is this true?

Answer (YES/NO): NO